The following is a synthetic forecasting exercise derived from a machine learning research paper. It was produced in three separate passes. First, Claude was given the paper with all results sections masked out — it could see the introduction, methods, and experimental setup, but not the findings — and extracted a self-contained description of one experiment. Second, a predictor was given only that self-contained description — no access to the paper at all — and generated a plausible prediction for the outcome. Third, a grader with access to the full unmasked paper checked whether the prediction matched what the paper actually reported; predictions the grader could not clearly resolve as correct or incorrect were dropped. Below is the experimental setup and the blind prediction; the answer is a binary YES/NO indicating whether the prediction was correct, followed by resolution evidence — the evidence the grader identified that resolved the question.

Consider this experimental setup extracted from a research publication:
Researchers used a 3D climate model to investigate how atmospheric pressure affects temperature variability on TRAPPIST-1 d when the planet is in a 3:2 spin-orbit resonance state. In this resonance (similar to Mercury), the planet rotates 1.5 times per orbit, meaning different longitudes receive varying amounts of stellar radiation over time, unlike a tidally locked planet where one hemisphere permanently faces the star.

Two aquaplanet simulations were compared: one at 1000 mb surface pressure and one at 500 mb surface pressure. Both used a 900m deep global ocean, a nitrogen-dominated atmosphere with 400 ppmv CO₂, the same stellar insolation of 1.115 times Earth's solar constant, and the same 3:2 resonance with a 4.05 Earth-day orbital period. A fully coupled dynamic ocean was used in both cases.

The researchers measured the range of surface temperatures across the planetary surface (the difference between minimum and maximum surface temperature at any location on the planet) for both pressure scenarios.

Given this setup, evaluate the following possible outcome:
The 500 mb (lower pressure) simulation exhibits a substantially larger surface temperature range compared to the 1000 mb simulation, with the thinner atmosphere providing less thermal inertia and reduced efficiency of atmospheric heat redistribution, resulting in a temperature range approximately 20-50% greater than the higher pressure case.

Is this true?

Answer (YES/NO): NO